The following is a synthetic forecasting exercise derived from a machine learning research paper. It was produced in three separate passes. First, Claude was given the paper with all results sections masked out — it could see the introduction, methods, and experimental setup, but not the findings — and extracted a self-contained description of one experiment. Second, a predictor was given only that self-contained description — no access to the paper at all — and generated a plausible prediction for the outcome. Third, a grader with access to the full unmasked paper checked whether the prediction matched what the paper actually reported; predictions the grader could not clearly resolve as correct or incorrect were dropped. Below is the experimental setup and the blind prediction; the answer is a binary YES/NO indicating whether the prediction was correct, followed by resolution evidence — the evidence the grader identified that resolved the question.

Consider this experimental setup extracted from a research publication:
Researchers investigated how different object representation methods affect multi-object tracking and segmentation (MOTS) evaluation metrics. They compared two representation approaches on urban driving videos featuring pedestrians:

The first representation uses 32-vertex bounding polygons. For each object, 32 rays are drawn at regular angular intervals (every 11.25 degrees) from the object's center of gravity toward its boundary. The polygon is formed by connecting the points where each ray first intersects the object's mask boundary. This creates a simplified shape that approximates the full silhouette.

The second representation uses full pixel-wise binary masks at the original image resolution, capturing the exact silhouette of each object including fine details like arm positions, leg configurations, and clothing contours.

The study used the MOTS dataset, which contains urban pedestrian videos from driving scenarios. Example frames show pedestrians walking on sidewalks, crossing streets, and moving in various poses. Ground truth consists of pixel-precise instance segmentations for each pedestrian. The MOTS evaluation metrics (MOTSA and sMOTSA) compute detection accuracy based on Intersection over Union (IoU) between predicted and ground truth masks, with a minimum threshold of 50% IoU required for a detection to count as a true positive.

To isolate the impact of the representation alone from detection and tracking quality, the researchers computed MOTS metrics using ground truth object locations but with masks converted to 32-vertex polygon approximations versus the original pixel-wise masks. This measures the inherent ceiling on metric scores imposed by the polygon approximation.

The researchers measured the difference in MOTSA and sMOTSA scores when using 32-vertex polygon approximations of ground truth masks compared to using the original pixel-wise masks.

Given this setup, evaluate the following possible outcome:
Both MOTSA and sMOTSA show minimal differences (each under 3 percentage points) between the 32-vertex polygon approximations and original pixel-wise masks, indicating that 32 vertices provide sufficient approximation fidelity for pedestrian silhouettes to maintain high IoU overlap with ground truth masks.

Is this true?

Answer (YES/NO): NO